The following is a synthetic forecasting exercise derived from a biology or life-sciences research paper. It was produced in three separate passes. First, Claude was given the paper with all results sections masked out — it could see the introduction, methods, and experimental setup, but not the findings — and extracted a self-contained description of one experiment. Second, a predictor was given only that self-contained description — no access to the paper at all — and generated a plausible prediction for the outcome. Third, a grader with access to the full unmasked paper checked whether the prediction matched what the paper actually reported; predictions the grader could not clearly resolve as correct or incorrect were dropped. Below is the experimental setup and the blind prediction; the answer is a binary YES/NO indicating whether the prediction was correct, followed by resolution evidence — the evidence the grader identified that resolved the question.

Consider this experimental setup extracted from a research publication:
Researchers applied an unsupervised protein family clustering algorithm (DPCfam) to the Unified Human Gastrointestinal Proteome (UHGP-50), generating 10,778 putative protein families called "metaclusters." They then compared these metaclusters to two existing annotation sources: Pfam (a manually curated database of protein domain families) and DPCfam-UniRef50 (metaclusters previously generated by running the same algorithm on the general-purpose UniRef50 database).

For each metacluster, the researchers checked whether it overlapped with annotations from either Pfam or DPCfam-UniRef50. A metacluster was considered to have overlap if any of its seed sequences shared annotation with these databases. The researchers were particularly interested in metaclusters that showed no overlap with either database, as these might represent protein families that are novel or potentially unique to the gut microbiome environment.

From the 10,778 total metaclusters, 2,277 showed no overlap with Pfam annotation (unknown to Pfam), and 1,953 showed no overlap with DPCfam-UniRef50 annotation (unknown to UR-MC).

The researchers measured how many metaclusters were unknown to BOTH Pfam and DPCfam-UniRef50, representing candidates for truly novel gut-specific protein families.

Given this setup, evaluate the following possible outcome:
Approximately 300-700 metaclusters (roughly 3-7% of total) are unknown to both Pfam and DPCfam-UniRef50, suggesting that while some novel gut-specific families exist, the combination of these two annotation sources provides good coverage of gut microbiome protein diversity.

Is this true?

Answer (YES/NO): NO